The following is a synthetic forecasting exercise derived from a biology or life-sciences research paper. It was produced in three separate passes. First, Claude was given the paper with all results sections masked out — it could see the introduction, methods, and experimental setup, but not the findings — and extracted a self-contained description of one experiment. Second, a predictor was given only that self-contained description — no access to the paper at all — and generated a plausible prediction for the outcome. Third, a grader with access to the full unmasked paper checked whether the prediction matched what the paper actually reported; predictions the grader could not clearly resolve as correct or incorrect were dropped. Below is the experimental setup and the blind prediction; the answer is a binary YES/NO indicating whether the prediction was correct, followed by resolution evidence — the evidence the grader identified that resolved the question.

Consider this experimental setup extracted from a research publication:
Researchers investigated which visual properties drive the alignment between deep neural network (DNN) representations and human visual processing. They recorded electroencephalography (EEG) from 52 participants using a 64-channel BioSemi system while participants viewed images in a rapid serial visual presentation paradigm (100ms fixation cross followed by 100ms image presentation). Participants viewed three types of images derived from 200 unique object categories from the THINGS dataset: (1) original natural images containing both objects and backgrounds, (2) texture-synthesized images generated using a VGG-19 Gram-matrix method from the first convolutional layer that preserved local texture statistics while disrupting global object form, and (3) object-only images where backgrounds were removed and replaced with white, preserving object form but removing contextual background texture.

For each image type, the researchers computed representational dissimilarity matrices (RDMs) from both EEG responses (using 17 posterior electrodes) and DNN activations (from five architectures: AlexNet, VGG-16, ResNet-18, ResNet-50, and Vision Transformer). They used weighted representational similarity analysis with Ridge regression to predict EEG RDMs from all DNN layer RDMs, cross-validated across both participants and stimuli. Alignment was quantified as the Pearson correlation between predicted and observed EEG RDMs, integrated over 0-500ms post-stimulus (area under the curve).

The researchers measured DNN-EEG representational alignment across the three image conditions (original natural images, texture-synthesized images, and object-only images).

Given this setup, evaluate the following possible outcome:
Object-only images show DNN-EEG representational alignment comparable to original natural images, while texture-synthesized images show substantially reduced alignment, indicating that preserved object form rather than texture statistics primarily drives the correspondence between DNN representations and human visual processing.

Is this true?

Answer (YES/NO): NO